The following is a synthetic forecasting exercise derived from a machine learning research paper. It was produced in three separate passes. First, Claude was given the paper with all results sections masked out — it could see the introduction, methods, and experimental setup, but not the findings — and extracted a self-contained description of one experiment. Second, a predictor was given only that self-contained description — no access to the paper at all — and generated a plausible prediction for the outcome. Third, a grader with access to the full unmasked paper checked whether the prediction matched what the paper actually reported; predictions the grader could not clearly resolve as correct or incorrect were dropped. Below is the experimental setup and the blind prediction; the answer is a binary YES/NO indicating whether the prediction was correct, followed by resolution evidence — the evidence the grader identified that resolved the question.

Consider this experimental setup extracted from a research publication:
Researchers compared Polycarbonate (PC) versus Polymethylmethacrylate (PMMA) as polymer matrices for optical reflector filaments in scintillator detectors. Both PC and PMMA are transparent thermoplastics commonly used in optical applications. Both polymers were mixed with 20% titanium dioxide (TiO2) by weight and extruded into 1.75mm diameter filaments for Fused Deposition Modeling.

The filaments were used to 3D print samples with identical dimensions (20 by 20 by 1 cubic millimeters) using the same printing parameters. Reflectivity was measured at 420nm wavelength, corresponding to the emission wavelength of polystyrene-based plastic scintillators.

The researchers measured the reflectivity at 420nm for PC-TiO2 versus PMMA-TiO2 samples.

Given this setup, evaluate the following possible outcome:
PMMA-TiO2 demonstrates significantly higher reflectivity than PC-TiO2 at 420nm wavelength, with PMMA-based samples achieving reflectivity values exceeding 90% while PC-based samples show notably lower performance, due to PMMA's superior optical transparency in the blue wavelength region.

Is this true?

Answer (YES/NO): YES